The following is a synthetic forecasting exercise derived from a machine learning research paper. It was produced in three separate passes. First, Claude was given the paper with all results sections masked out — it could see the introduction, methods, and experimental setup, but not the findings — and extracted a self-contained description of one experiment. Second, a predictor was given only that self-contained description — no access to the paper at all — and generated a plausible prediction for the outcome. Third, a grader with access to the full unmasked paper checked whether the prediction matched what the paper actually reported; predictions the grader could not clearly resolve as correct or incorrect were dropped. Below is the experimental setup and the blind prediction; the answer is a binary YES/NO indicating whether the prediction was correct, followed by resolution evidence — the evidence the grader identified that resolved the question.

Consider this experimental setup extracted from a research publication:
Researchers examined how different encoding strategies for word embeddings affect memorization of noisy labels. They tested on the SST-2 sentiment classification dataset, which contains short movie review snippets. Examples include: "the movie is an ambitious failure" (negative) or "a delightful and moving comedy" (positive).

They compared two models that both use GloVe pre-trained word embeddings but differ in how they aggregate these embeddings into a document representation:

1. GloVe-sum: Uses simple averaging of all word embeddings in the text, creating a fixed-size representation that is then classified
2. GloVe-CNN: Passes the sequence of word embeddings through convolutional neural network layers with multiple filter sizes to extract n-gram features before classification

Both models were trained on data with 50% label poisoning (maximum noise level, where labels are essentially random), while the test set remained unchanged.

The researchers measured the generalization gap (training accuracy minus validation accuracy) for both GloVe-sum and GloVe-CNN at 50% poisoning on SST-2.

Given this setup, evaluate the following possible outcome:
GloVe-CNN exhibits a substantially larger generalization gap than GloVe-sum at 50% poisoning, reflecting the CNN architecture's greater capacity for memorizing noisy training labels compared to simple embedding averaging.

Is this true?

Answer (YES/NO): YES